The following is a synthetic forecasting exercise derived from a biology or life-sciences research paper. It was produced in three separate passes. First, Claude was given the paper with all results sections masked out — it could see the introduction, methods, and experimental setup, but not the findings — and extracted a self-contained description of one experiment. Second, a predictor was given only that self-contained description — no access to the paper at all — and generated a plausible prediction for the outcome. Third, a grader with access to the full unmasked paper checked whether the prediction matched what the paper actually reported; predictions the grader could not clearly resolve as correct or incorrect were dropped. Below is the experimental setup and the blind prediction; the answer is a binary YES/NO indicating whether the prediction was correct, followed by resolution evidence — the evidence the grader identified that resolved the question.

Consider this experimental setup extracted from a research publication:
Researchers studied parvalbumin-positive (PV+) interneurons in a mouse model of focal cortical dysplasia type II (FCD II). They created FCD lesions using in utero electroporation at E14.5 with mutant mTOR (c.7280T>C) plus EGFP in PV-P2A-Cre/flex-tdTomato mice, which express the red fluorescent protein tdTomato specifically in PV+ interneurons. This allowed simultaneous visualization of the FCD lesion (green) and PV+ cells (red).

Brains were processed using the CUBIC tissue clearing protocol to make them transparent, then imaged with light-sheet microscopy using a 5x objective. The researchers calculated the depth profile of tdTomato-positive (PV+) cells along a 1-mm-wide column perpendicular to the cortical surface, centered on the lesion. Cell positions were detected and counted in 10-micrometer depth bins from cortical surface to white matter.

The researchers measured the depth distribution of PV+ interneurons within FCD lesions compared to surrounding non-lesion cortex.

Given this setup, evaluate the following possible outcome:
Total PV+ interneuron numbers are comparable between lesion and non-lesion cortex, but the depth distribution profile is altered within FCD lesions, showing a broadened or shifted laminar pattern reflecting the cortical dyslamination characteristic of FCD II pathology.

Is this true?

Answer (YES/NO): NO